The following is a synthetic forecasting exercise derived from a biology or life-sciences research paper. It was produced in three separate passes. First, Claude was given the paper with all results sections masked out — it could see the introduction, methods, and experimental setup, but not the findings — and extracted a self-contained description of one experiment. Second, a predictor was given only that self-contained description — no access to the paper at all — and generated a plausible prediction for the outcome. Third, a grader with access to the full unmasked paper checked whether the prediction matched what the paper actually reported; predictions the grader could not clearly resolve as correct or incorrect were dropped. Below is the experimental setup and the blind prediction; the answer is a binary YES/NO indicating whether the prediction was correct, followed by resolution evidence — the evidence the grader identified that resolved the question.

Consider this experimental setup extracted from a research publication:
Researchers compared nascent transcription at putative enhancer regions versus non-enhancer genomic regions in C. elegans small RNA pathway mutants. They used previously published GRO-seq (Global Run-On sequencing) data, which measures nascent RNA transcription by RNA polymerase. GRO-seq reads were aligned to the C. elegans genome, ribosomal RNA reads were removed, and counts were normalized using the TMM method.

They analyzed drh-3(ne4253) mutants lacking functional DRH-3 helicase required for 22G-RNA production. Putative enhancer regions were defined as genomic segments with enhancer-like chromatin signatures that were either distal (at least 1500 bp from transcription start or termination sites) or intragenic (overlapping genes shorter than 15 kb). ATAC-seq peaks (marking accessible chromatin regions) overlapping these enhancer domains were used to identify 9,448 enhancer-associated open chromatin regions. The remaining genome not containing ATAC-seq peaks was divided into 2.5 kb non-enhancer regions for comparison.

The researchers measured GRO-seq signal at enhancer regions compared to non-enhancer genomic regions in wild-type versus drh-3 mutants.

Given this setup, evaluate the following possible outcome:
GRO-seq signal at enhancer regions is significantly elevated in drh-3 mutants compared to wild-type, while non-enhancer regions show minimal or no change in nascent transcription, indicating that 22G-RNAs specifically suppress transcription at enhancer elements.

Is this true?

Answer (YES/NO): NO